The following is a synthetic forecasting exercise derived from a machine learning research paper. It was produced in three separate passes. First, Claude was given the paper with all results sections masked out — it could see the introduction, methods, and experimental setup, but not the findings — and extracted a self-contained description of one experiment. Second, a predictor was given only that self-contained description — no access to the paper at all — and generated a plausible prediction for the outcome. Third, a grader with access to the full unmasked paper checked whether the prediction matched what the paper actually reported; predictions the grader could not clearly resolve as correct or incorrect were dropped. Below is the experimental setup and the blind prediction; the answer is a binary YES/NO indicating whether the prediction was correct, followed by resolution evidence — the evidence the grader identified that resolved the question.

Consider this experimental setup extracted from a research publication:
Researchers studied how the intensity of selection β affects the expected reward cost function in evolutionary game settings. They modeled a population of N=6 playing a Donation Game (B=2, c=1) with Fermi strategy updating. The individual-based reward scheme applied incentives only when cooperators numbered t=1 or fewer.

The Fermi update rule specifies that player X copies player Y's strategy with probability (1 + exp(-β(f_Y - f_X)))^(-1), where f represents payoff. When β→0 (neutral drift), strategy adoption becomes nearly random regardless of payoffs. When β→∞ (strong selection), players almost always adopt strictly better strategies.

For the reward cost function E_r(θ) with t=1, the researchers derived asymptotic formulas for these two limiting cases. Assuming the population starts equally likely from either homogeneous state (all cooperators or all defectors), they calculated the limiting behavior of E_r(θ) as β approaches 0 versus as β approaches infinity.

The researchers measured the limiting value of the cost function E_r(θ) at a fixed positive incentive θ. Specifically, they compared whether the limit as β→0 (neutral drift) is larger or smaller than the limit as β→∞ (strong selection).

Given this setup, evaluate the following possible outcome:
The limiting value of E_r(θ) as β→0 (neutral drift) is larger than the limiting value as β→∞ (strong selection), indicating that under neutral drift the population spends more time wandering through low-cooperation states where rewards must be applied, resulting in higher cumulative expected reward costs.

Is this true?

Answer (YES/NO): NO